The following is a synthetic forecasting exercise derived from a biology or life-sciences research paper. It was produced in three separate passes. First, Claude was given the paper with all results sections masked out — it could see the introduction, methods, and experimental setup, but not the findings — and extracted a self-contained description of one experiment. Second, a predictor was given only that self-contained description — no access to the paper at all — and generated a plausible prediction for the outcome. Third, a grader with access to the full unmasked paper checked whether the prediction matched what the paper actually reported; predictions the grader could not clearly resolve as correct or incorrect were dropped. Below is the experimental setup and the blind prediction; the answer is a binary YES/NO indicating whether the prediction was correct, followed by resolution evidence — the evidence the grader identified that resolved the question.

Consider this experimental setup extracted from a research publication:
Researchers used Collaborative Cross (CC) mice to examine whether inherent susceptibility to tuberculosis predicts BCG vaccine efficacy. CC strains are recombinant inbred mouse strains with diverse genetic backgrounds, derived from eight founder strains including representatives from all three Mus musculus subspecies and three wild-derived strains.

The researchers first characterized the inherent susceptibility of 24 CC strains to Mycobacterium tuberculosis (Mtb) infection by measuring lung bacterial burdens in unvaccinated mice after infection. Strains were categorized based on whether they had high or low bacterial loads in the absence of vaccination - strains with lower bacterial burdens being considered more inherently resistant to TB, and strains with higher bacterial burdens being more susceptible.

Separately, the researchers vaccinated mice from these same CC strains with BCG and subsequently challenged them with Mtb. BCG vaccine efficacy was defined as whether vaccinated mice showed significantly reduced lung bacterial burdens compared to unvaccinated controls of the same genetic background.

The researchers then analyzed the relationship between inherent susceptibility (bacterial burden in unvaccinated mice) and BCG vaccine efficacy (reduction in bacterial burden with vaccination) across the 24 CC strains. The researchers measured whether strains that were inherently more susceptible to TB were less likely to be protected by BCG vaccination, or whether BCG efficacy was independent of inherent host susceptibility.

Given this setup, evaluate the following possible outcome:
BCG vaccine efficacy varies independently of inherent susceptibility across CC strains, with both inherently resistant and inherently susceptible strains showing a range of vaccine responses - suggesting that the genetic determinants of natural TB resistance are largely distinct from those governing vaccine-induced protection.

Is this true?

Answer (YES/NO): YES